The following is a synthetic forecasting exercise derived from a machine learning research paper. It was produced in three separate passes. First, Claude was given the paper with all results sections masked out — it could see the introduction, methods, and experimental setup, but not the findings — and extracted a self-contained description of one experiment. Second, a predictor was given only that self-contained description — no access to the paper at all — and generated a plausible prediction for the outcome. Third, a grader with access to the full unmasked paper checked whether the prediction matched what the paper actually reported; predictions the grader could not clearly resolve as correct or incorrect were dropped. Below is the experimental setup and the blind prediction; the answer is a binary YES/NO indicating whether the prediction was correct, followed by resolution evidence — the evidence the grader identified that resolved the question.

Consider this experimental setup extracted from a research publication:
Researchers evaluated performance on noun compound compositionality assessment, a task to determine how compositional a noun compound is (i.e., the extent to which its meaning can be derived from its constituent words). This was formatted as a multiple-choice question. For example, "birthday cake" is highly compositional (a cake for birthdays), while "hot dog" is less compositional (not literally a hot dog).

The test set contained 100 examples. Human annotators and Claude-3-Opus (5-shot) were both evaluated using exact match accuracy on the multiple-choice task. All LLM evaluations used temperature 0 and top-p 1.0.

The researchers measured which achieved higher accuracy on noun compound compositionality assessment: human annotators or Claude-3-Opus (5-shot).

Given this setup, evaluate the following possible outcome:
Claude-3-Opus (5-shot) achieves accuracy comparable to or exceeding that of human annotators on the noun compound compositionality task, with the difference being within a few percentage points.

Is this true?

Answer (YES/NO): NO